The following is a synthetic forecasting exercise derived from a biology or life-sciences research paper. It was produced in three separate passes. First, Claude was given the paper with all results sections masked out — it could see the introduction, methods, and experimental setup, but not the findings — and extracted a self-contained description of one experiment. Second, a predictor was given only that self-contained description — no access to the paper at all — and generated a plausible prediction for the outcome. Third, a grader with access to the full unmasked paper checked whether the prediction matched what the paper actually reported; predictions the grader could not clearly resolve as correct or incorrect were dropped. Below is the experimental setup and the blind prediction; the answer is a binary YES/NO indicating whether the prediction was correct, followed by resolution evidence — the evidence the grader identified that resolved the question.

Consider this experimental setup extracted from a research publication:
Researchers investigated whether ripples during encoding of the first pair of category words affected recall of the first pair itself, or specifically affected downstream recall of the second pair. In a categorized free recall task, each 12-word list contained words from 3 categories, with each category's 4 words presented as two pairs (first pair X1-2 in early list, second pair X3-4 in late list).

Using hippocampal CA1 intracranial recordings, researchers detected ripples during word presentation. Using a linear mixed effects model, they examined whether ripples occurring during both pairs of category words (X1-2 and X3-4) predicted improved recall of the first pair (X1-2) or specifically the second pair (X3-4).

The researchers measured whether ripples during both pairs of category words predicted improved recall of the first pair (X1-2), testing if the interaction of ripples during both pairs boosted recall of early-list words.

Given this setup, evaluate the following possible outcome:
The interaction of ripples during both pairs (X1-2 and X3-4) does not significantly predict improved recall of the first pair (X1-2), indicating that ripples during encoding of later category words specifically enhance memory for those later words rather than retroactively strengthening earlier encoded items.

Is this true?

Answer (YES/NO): YES